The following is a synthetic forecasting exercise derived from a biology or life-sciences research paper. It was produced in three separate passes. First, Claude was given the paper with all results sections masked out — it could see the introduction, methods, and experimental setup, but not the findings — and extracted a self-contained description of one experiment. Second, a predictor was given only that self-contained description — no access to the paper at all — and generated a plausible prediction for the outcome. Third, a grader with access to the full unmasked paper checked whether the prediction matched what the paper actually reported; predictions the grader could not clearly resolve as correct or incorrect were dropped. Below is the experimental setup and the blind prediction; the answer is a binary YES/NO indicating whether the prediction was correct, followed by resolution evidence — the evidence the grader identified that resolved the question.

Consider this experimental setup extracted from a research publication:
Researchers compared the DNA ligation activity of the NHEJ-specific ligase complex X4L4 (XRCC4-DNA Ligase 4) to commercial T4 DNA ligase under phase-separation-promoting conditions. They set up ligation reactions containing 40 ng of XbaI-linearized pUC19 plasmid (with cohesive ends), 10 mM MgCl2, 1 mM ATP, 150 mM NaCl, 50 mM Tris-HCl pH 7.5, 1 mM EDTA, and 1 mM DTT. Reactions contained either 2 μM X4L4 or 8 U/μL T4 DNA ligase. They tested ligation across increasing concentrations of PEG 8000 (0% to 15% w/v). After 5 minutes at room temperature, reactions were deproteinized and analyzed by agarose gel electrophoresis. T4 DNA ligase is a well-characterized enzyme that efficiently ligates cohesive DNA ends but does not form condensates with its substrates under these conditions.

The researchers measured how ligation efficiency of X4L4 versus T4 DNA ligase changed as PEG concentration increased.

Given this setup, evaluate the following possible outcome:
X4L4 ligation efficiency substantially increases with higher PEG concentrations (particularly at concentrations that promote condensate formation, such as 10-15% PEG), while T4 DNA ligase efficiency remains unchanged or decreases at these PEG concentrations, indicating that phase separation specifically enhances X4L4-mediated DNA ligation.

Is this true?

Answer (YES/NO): NO